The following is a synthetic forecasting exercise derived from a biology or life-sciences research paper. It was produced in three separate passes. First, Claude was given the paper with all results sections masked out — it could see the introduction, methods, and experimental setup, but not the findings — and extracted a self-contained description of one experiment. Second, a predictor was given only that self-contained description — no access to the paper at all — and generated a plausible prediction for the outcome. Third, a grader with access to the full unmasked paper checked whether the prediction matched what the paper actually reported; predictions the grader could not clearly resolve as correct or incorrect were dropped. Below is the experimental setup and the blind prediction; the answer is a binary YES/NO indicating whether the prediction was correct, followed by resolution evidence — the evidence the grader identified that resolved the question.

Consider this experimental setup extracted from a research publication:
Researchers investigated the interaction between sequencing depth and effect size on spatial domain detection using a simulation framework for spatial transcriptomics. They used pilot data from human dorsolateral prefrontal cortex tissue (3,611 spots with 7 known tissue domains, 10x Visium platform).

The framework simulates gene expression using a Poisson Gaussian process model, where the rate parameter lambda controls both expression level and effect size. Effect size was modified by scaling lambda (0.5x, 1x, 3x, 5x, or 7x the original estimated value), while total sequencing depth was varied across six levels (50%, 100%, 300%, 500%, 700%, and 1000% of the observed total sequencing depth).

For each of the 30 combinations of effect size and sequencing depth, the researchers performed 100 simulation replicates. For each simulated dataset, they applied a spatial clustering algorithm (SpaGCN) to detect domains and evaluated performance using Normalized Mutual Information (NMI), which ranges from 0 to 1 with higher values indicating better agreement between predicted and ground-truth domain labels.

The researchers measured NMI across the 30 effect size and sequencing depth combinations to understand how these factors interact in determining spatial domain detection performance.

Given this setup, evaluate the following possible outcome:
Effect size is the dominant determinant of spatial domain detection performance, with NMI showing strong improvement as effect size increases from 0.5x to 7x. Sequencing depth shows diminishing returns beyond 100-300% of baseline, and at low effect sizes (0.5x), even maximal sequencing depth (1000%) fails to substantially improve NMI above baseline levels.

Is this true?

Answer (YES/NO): NO